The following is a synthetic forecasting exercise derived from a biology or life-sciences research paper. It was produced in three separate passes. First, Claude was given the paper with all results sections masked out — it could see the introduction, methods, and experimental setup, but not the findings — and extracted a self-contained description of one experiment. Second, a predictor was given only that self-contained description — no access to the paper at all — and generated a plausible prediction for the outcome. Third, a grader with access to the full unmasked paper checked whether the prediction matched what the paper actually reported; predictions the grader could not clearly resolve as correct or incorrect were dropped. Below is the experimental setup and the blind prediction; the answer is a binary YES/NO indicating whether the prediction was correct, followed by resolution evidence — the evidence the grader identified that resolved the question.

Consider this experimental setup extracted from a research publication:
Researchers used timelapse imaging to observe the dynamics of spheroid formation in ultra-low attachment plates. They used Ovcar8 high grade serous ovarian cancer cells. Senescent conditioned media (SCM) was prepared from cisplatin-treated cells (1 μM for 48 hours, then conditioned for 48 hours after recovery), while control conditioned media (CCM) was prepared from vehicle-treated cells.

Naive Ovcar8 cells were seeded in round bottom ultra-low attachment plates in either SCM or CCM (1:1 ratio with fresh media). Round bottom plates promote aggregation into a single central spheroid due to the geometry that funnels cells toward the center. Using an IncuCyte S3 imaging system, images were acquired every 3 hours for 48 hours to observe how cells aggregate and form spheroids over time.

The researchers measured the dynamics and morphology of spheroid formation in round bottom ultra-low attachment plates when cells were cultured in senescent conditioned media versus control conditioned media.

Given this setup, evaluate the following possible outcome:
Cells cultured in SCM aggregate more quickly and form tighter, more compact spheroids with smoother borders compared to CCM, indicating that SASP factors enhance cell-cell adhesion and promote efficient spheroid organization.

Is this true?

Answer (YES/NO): NO